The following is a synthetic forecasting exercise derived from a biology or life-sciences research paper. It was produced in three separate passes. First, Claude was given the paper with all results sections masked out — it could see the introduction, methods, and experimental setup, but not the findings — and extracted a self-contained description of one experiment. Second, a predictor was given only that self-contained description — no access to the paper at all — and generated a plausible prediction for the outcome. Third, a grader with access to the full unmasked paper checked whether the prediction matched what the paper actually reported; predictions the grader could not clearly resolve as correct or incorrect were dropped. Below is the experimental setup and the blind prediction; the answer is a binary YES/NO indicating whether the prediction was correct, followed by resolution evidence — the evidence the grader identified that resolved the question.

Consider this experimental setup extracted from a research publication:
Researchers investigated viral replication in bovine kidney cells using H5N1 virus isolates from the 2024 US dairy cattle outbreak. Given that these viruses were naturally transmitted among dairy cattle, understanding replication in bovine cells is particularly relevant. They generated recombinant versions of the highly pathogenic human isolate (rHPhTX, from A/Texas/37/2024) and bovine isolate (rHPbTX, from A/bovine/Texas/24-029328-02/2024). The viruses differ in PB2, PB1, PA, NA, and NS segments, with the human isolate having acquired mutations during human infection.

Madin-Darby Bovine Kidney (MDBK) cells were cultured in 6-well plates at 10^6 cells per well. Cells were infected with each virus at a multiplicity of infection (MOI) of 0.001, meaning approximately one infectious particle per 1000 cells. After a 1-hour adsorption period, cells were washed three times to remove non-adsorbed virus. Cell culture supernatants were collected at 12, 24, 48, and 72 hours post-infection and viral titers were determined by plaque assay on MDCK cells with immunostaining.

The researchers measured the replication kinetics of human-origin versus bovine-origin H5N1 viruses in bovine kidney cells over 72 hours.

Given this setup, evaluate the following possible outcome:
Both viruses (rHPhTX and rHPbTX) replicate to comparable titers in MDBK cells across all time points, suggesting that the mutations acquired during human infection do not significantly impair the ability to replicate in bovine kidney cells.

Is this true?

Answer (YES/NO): NO